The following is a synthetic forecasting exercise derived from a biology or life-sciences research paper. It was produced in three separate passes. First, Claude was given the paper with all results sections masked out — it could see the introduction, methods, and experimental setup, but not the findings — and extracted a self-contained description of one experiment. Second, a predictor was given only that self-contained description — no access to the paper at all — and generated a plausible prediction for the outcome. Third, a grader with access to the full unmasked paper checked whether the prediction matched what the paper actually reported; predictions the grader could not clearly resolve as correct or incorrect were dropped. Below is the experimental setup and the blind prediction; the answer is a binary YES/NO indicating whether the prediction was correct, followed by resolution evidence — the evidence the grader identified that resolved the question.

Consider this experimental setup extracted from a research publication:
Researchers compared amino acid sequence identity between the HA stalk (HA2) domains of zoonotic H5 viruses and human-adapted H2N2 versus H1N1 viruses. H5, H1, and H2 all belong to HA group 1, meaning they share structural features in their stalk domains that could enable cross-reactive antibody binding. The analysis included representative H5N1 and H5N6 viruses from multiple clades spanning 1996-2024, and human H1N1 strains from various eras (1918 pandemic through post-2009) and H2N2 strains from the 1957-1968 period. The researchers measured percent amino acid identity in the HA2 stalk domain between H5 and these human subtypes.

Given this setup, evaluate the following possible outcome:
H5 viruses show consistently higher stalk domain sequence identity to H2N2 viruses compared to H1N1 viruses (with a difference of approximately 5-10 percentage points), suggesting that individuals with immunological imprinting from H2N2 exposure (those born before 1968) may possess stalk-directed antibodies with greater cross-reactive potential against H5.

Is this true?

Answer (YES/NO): YES